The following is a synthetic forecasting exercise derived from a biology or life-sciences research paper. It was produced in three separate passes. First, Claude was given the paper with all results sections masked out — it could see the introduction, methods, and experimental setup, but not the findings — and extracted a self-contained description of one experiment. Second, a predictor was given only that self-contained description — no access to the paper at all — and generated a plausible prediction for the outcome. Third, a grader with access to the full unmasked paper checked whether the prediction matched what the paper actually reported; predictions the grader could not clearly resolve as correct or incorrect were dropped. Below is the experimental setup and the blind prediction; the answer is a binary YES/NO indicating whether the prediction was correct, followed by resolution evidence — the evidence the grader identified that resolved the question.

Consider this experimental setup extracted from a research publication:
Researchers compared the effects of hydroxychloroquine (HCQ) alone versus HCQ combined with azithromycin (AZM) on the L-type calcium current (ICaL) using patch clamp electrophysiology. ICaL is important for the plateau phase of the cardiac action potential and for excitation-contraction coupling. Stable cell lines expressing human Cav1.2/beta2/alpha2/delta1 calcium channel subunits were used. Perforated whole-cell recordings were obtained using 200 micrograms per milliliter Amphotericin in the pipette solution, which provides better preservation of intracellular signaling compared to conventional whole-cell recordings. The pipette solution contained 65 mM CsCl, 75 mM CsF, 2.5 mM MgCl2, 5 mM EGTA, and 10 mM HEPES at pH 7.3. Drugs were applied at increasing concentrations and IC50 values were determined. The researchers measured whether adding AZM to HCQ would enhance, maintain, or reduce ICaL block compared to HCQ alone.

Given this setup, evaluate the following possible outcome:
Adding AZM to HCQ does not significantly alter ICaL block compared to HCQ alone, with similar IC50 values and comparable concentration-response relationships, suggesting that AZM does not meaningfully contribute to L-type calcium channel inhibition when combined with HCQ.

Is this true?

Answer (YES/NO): YES